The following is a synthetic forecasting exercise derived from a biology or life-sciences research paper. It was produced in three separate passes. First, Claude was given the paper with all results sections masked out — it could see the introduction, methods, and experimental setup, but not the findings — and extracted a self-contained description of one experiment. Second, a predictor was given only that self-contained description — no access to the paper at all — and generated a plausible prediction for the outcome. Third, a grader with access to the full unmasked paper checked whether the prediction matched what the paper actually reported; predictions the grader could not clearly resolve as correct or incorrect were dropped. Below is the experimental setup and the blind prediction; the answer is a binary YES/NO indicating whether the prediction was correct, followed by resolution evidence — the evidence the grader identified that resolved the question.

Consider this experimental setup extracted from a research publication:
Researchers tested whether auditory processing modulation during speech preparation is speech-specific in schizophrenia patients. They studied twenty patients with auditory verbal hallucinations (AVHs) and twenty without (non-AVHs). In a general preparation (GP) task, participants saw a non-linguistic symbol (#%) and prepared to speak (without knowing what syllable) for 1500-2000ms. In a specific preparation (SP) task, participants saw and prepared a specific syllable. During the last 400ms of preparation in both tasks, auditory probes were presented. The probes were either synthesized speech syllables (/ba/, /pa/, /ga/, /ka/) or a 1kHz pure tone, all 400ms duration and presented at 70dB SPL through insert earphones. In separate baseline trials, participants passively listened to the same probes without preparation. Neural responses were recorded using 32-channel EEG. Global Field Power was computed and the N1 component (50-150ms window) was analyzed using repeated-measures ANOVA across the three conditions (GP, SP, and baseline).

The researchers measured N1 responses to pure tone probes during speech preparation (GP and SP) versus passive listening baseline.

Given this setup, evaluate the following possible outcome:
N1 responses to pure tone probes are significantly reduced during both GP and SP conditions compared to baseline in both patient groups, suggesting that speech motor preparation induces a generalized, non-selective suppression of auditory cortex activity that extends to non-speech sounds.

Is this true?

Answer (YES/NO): NO